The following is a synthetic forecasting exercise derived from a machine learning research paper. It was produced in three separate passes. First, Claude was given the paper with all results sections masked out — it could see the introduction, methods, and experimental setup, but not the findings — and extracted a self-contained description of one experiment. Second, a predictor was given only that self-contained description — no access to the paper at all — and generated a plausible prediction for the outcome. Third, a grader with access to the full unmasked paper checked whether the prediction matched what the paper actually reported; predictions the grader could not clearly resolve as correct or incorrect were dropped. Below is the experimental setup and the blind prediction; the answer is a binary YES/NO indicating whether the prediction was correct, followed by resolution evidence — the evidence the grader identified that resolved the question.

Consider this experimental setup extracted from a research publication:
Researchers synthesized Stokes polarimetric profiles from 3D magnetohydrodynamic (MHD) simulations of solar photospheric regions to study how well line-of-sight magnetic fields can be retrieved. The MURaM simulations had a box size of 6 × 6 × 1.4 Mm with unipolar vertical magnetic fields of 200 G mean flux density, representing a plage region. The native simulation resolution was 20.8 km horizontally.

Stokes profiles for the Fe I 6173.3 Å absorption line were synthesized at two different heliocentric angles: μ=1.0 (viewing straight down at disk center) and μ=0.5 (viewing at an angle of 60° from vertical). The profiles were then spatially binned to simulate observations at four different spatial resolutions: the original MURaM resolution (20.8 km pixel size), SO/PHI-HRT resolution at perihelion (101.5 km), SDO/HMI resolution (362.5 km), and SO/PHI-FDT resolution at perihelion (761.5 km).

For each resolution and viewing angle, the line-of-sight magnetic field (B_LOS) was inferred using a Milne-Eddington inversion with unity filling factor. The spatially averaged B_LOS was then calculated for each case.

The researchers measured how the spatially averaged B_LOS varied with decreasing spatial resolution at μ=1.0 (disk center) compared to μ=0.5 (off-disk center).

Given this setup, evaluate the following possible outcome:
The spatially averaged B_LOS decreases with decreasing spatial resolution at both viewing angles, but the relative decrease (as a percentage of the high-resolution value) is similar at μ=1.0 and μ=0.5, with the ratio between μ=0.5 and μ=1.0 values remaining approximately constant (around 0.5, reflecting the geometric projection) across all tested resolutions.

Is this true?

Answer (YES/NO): NO